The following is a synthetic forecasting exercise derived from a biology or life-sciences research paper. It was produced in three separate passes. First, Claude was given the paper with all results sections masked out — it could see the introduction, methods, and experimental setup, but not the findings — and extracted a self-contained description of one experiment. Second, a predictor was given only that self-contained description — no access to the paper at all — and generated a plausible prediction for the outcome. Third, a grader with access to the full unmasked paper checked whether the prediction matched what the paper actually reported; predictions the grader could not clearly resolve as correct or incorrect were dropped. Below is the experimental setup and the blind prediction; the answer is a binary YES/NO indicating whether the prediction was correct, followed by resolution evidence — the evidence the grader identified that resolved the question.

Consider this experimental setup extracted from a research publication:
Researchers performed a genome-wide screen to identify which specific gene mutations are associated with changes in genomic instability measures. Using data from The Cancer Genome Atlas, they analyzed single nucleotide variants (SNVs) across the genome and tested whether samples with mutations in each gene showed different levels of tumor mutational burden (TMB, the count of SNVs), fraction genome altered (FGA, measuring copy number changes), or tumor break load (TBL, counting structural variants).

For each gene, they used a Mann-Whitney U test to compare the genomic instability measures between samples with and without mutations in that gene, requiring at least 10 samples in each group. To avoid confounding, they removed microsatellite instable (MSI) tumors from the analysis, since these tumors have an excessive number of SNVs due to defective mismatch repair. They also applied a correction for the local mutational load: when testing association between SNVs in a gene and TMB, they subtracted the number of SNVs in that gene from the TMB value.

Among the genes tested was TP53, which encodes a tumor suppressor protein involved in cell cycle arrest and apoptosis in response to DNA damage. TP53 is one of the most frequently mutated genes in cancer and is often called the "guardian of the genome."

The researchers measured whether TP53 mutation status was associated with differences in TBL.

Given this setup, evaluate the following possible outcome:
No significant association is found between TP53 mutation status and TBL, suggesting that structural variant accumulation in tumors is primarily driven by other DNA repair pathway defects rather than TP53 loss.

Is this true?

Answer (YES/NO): NO